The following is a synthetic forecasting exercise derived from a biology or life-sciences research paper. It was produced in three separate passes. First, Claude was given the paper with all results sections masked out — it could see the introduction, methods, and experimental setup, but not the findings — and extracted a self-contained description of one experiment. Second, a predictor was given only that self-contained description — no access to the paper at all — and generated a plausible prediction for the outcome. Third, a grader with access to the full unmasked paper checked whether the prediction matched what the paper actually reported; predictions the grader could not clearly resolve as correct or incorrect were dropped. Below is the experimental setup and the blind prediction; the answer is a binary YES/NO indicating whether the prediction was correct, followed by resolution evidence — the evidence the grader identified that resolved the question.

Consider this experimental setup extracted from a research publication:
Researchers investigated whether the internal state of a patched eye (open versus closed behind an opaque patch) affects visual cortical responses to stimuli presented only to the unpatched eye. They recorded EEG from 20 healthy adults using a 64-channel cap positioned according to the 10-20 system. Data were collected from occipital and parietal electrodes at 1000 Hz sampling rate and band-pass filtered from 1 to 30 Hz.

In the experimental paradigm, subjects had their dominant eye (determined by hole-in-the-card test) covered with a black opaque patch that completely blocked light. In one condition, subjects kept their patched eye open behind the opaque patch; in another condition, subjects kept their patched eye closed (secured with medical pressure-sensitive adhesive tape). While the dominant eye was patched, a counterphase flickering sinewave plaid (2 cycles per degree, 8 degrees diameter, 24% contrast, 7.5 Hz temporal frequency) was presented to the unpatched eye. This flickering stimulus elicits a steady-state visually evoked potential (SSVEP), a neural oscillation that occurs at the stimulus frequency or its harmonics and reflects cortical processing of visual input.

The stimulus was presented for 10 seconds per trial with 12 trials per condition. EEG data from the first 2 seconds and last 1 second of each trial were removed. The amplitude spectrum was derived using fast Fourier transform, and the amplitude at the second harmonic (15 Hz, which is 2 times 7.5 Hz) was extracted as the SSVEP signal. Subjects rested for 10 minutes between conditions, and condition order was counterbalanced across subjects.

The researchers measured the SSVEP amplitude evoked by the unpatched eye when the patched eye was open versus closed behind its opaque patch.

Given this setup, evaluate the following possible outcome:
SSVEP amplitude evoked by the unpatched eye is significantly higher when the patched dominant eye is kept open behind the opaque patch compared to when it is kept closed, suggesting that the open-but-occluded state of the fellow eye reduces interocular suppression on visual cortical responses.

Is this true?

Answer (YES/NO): YES